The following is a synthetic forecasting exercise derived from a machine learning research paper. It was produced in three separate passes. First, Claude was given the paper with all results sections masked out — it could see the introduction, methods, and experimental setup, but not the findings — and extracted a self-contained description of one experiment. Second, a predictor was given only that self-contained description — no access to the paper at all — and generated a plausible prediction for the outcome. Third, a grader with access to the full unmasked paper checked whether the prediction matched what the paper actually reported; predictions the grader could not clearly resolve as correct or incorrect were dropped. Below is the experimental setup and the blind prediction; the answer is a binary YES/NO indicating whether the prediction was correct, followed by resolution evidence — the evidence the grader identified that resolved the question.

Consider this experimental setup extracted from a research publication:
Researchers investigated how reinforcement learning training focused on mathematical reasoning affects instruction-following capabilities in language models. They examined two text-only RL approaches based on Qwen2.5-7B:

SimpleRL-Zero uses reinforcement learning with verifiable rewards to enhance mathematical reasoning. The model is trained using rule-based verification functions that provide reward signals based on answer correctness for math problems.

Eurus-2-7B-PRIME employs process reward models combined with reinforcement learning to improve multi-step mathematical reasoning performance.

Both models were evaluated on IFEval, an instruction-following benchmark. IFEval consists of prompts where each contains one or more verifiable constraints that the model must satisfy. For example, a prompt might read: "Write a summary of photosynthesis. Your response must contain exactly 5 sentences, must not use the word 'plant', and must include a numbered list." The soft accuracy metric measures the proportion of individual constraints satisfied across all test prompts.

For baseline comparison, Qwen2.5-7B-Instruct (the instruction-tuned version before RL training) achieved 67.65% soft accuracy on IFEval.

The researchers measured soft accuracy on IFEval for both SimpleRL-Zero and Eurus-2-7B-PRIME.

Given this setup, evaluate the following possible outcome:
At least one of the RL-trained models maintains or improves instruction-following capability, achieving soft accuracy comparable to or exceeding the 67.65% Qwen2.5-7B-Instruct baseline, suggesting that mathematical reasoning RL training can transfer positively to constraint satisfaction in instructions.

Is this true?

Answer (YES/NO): NO